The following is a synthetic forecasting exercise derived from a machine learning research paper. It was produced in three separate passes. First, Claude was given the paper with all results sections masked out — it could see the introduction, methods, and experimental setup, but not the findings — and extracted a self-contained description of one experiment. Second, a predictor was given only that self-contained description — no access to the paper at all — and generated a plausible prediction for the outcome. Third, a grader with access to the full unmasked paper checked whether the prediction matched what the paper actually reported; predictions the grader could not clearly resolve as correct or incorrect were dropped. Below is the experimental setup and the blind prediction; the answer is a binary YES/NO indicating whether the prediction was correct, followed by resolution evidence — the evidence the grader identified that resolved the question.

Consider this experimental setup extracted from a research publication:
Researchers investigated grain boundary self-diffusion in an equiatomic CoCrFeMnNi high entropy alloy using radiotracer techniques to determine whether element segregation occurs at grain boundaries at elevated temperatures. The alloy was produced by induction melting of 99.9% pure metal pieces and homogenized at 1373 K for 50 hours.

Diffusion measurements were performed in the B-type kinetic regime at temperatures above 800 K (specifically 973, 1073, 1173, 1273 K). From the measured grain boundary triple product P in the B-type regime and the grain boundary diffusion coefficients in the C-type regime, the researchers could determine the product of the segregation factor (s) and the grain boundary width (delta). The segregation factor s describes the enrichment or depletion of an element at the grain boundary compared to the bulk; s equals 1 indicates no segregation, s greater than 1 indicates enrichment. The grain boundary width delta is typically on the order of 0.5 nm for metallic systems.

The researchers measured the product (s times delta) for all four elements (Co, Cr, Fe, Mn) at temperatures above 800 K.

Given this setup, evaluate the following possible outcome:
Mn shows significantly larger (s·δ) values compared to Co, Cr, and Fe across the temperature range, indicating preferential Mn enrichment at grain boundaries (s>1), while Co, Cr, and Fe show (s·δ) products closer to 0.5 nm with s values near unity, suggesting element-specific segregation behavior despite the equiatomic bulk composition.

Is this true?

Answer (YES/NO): NO